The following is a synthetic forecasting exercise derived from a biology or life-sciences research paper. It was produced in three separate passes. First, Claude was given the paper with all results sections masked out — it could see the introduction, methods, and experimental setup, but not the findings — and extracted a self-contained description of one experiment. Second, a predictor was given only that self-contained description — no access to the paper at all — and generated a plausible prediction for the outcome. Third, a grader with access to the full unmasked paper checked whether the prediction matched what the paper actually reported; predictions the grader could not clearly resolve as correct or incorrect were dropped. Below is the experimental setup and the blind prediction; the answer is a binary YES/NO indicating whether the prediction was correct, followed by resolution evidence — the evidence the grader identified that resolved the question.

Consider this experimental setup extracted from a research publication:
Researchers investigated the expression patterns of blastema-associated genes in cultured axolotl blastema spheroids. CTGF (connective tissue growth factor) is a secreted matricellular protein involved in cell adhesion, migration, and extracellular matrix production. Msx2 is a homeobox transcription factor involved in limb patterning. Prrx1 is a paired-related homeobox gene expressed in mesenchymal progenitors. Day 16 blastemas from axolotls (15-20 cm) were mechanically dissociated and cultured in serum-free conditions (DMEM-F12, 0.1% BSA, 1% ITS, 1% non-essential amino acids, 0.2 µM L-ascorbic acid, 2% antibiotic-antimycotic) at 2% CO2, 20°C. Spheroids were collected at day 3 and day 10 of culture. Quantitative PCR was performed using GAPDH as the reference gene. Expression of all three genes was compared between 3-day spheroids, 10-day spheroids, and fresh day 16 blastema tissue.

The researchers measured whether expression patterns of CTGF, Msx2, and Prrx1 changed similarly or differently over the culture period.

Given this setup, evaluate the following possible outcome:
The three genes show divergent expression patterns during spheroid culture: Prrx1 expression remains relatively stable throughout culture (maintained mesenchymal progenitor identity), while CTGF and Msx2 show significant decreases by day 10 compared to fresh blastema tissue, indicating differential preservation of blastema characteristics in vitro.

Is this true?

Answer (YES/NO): NO